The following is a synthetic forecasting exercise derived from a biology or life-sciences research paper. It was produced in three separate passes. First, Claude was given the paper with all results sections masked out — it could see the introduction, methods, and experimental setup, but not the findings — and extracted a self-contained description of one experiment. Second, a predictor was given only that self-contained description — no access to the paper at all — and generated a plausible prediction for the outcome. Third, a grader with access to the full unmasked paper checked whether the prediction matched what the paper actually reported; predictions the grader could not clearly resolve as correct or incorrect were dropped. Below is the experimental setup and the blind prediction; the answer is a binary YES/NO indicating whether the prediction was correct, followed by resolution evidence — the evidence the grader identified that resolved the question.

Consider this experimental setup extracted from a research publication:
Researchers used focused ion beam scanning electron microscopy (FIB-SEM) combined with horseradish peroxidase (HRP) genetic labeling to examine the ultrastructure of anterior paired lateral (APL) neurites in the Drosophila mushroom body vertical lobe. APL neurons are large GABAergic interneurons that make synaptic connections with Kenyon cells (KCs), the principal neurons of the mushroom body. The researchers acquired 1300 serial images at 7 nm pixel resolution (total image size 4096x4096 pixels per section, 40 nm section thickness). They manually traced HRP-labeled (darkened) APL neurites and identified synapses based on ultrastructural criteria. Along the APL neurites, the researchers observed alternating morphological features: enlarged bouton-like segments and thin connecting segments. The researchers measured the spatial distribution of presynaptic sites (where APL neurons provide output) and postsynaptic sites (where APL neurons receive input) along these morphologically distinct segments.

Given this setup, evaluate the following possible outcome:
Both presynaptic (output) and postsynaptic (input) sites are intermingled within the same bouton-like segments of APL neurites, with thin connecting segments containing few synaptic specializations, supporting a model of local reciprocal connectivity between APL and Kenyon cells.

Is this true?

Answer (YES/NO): NO